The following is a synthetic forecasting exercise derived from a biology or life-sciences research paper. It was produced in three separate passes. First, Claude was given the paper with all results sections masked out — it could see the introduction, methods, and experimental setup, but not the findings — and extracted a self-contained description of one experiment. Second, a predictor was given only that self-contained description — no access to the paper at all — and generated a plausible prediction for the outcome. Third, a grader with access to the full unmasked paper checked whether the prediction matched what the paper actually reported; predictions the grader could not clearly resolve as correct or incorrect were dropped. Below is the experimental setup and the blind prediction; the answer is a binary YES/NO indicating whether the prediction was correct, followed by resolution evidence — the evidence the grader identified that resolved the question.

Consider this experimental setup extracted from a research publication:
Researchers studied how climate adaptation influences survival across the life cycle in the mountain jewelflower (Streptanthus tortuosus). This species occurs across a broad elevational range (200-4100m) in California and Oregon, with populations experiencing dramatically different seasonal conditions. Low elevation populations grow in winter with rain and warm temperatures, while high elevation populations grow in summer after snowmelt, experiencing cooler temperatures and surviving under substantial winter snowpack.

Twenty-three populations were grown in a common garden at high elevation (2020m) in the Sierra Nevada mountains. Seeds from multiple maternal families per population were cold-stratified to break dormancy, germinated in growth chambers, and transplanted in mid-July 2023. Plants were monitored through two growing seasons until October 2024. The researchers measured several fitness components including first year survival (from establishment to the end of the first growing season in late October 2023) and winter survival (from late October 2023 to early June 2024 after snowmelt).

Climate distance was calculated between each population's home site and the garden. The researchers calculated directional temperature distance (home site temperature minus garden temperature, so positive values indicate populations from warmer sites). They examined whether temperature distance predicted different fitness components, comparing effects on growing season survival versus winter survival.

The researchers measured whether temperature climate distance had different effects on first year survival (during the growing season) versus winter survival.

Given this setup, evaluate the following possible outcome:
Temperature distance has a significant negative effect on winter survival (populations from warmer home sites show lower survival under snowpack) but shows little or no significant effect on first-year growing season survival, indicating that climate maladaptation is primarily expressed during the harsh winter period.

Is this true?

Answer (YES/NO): NO